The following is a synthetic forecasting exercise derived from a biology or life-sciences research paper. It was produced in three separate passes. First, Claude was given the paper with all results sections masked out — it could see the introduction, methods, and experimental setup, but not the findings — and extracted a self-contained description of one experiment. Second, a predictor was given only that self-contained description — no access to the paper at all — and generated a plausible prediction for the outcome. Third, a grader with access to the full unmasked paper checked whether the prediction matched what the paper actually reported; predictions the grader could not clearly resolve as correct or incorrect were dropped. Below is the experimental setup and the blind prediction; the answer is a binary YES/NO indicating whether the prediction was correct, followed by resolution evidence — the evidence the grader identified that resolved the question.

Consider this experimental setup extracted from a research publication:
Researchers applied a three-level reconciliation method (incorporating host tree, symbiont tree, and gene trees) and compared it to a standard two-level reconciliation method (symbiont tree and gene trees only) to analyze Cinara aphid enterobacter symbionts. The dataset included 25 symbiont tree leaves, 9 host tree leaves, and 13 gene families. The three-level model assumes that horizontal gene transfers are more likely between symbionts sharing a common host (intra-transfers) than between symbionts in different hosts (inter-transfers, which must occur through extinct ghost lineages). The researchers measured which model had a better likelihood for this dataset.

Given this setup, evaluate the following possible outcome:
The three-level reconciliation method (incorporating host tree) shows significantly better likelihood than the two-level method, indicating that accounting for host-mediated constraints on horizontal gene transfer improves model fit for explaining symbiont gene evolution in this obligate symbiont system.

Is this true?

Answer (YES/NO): NO